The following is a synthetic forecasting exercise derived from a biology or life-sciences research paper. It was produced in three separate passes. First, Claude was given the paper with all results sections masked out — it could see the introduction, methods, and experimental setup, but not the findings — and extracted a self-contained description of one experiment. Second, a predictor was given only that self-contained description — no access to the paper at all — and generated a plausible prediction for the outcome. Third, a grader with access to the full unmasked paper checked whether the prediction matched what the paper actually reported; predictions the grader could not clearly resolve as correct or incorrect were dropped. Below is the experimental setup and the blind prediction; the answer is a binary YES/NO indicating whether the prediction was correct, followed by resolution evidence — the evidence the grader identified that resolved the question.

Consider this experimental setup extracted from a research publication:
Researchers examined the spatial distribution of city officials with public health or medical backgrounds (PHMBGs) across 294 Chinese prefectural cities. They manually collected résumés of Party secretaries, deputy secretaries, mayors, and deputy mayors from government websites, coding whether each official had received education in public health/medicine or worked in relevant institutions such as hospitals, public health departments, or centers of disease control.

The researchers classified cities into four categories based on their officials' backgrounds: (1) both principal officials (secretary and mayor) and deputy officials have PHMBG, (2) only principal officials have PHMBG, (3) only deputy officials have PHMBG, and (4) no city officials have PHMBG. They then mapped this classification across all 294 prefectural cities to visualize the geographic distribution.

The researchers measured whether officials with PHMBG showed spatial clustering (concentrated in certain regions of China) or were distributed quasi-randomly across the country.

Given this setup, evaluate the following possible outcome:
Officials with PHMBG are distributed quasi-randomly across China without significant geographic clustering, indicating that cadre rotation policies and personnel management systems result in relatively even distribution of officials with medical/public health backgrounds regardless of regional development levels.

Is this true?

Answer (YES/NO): YES